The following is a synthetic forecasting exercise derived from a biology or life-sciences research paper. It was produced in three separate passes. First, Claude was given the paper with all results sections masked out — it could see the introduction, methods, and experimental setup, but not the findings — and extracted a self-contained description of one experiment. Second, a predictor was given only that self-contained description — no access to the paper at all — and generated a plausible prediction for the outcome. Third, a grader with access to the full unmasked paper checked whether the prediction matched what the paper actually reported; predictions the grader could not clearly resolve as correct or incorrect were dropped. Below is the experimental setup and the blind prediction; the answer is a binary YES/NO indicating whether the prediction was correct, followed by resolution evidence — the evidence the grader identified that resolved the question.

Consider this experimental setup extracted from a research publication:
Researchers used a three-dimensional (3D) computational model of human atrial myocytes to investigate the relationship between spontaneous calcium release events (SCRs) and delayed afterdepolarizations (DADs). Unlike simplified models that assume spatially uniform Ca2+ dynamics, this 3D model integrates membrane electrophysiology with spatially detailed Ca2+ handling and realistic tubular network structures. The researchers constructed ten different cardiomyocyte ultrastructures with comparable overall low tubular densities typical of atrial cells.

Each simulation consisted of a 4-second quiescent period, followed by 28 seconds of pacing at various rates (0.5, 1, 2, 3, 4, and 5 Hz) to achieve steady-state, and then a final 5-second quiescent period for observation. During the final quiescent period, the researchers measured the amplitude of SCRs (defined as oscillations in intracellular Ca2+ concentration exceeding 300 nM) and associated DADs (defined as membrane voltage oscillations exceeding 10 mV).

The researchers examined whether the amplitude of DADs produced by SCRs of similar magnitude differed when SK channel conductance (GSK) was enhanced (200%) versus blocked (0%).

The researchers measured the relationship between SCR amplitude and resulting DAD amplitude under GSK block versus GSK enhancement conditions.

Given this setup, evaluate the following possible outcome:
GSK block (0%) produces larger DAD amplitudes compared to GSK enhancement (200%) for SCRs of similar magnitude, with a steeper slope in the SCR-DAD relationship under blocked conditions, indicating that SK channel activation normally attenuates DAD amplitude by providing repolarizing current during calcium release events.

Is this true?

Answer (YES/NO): YES